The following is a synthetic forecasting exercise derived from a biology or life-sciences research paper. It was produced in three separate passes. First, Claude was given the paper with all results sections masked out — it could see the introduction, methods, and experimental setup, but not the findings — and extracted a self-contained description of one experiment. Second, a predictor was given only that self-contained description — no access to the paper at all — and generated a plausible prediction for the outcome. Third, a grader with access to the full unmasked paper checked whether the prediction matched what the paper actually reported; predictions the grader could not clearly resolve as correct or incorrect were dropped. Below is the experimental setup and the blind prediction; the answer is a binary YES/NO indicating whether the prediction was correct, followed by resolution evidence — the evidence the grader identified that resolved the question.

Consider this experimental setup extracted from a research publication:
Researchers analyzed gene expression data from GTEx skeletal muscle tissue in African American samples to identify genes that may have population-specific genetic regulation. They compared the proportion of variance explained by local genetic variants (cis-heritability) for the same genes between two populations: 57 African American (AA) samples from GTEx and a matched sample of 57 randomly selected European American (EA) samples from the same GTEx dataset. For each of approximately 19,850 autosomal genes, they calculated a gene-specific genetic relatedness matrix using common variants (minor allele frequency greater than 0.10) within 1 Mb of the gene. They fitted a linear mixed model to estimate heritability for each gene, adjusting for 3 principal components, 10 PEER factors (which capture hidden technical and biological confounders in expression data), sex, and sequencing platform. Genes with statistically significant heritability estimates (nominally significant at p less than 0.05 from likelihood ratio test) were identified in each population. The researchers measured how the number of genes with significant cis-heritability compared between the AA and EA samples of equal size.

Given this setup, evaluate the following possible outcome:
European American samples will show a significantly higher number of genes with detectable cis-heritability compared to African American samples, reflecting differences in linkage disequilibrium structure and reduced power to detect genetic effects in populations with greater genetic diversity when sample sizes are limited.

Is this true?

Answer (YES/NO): NO